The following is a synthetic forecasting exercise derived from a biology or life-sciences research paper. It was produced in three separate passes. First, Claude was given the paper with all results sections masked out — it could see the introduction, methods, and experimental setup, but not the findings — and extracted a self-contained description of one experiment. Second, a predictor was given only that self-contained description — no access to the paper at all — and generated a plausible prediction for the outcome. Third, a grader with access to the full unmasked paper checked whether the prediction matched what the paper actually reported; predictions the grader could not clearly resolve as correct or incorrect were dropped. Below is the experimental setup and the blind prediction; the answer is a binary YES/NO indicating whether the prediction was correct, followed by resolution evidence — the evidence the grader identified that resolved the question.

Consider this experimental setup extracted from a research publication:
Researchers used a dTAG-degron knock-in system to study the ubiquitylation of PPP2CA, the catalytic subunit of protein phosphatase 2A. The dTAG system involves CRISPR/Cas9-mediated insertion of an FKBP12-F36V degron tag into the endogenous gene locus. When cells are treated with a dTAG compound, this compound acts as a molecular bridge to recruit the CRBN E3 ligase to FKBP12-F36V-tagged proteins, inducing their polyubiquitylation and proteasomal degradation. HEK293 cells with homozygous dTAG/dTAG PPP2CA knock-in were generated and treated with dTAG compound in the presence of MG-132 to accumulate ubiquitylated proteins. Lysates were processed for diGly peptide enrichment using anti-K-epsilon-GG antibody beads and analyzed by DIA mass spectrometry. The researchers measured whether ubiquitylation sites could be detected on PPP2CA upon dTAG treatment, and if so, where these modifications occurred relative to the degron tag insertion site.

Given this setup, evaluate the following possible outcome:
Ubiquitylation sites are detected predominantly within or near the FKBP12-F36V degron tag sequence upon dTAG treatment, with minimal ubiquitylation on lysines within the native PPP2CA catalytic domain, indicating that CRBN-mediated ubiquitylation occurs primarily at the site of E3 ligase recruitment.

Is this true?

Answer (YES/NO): NO